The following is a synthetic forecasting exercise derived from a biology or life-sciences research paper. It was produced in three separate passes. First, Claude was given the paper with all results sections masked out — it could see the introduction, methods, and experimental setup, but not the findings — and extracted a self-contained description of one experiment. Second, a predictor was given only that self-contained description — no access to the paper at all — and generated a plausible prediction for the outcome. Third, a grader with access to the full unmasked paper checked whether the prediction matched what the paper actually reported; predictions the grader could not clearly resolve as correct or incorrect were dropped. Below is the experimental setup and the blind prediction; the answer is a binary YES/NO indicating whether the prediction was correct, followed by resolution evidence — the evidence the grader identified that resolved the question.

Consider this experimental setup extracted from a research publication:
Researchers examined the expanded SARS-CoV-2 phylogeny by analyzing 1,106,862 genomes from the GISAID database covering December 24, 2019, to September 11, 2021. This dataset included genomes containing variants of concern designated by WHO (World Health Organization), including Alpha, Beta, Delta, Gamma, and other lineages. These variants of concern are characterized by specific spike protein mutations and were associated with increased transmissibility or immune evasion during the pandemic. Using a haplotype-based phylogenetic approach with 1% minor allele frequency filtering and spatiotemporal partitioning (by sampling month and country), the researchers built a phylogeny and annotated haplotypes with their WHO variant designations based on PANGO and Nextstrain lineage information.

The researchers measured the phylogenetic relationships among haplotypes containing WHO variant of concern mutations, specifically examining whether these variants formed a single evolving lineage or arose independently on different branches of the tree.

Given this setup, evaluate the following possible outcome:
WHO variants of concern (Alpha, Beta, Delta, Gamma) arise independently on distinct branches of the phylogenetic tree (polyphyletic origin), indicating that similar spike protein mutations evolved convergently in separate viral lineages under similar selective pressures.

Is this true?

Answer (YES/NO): NO